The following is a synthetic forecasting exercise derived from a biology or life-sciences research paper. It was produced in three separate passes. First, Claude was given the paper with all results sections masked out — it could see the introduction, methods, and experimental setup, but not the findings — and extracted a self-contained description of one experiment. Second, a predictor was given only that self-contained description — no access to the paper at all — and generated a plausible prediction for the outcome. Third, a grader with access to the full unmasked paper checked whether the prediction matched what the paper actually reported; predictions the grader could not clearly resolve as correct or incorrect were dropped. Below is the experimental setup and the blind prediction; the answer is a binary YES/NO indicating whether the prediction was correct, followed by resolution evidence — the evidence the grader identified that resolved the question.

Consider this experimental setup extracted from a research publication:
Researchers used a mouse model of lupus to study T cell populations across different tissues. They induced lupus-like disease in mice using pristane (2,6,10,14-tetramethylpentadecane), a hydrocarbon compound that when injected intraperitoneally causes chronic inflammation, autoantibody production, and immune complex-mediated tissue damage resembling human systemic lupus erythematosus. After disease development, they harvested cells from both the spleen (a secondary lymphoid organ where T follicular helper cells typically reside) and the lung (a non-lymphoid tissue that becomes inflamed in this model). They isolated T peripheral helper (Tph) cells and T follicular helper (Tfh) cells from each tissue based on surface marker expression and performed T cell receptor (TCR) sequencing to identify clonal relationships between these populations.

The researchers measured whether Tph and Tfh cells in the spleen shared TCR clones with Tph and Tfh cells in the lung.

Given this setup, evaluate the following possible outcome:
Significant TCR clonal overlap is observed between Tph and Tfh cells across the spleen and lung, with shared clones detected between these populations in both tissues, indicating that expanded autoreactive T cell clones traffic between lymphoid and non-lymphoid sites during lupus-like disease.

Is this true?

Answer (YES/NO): YES